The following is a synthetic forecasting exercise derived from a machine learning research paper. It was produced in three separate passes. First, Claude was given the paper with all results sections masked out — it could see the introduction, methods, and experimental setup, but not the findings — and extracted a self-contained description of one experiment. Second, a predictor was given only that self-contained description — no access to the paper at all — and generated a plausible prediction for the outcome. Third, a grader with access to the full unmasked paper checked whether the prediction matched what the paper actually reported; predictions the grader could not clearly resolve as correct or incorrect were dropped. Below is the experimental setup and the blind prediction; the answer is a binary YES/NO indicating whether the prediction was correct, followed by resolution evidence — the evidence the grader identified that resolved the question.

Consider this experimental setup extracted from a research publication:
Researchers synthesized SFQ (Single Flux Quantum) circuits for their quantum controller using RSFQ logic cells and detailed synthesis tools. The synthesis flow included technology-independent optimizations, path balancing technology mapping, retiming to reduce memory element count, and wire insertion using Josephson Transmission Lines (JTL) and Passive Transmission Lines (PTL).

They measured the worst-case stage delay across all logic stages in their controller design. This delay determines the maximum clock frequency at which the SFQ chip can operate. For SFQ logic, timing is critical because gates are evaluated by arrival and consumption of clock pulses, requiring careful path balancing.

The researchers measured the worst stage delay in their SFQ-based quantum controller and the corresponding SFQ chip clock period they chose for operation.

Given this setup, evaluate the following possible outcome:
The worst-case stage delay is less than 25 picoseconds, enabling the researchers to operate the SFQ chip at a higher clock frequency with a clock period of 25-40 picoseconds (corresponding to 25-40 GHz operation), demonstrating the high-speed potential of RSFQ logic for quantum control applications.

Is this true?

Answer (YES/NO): NO